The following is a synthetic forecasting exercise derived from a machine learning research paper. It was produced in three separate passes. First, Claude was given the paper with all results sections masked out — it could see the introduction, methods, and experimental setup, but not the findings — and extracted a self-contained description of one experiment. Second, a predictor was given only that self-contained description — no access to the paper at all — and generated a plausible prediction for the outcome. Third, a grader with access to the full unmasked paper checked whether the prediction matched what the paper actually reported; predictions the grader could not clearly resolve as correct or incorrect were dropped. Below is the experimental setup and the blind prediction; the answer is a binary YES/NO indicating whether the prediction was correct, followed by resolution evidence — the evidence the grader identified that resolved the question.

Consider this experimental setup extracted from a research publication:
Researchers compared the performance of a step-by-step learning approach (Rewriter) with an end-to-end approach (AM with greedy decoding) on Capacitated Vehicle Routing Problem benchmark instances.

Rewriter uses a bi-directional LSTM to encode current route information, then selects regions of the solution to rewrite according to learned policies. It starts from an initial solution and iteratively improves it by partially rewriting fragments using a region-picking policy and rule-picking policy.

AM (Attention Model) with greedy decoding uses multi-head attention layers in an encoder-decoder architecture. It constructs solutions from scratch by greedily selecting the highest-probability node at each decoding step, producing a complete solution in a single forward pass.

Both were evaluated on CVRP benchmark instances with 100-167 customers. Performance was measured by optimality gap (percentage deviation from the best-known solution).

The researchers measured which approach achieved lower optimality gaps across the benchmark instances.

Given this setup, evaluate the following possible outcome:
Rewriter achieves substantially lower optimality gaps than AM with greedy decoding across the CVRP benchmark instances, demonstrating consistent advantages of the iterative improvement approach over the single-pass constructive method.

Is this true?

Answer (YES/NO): YES